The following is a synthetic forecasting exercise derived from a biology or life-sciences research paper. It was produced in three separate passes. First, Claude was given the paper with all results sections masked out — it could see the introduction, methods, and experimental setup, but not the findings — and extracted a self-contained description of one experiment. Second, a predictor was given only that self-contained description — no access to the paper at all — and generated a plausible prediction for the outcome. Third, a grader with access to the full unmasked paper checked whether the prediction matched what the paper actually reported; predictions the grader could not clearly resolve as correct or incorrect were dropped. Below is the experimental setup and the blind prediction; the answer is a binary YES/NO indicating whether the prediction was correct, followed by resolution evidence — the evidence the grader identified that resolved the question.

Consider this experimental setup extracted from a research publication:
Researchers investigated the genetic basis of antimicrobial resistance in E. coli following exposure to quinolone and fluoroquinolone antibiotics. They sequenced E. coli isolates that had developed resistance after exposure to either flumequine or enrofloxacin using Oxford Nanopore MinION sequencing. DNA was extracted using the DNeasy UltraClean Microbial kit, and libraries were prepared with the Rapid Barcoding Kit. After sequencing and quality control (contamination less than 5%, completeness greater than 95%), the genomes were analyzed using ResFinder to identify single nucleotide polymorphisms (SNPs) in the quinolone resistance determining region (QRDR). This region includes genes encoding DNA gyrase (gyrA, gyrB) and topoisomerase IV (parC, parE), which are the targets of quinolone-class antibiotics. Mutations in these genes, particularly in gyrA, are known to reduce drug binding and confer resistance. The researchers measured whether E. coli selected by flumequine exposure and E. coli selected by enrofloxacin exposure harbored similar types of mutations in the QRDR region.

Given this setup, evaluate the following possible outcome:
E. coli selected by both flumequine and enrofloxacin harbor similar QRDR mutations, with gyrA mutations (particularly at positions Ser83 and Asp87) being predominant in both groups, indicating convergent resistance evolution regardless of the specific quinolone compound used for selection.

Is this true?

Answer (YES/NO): YES